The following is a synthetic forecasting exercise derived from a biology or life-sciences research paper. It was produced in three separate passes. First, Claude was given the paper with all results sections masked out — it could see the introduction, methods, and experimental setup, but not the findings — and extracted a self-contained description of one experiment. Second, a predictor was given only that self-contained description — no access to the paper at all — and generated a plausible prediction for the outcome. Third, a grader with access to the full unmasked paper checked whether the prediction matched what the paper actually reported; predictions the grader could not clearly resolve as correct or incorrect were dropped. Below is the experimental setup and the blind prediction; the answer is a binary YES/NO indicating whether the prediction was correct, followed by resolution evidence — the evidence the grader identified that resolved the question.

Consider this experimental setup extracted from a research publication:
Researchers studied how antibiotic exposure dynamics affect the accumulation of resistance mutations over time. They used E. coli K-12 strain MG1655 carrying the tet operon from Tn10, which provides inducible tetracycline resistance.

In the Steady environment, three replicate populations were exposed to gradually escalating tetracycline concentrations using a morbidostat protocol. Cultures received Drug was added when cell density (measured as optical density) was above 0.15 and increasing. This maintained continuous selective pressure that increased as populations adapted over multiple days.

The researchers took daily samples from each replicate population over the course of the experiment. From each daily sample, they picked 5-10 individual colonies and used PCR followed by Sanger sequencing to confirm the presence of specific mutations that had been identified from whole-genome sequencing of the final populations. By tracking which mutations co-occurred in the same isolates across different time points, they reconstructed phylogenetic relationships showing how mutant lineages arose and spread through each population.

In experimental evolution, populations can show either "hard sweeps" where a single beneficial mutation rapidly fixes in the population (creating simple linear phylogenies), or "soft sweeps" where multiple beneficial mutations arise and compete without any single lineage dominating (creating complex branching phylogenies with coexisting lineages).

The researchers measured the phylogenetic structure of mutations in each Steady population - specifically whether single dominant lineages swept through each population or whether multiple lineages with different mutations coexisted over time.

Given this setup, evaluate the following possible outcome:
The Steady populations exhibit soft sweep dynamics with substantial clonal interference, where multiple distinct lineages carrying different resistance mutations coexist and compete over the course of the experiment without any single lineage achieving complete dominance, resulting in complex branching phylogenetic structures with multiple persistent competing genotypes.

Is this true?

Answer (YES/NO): YES